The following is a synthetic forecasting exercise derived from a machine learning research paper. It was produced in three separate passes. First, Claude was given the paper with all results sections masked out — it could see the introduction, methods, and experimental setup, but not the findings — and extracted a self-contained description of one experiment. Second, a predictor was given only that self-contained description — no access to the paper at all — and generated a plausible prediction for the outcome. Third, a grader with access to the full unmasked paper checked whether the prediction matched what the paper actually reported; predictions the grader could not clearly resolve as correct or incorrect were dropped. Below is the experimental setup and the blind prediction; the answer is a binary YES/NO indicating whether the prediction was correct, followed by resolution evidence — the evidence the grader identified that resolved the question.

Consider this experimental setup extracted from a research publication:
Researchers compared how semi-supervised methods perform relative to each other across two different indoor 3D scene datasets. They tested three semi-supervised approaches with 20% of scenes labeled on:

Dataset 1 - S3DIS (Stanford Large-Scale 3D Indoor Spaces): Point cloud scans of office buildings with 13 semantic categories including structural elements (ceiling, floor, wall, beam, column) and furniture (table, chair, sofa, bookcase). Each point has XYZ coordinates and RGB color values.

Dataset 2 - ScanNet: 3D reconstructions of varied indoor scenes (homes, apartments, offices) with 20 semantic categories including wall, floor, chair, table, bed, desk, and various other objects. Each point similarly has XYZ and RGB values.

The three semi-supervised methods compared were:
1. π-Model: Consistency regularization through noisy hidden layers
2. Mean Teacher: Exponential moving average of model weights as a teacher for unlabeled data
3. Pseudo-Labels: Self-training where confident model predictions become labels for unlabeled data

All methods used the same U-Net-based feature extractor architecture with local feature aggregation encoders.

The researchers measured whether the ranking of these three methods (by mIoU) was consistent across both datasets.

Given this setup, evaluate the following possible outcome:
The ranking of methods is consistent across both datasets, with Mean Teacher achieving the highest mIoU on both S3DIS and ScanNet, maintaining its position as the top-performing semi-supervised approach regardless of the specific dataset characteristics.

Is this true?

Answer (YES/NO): NO